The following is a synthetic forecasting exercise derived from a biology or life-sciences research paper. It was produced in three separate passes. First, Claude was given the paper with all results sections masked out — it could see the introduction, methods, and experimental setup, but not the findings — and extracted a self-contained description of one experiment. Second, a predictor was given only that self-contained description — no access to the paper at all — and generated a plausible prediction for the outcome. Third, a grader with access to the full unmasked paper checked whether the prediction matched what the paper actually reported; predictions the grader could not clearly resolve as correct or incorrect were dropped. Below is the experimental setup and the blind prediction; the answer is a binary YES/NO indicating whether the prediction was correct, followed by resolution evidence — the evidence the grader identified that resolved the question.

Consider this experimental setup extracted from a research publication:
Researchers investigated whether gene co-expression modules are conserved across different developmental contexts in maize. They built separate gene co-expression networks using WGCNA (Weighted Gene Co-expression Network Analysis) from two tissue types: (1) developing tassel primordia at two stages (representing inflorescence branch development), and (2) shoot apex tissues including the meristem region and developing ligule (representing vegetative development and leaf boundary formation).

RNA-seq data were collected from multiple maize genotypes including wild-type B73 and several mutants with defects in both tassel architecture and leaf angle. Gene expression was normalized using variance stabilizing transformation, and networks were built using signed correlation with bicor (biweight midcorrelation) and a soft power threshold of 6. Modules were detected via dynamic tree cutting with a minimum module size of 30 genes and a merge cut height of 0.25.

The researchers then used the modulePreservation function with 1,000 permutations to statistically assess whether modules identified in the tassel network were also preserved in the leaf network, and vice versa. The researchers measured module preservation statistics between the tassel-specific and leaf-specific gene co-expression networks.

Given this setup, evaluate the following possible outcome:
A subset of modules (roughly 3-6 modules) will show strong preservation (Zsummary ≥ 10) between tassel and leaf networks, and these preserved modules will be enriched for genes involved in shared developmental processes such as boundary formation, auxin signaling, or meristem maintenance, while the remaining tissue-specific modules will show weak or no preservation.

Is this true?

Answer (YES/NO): NO